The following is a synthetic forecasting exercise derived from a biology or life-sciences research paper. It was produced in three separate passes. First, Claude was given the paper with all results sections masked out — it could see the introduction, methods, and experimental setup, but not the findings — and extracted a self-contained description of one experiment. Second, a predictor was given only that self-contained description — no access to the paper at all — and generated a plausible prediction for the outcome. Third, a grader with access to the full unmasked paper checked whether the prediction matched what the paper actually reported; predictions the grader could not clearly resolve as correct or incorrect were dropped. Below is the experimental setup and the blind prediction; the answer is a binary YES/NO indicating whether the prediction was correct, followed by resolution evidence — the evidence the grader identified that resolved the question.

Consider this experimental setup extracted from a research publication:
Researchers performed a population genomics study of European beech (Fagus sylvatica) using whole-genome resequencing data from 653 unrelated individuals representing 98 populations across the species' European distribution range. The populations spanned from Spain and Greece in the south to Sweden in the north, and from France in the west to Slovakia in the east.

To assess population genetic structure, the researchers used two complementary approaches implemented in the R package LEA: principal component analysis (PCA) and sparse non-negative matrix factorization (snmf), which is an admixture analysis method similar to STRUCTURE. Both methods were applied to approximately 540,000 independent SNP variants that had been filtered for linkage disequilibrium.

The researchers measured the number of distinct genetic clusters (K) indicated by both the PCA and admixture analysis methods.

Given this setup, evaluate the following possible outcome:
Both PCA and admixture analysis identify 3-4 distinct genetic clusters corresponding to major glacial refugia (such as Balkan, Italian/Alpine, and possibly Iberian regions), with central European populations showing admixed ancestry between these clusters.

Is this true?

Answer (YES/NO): NO